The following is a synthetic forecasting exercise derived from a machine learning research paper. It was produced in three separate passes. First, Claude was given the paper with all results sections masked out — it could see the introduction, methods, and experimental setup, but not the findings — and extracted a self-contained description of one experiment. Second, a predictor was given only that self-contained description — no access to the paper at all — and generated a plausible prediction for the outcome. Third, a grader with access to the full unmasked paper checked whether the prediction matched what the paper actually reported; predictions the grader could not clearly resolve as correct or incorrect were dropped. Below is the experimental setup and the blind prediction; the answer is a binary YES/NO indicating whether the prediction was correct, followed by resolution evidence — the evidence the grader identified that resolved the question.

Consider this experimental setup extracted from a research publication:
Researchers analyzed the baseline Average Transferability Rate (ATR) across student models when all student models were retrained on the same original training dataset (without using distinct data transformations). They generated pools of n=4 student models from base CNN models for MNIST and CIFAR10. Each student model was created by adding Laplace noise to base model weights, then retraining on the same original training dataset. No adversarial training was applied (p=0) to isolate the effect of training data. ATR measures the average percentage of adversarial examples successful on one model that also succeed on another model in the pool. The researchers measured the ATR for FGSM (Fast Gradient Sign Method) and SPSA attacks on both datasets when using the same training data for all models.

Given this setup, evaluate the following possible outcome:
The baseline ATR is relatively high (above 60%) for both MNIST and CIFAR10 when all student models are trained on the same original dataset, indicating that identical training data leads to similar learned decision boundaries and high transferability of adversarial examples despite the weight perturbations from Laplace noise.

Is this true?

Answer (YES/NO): NO